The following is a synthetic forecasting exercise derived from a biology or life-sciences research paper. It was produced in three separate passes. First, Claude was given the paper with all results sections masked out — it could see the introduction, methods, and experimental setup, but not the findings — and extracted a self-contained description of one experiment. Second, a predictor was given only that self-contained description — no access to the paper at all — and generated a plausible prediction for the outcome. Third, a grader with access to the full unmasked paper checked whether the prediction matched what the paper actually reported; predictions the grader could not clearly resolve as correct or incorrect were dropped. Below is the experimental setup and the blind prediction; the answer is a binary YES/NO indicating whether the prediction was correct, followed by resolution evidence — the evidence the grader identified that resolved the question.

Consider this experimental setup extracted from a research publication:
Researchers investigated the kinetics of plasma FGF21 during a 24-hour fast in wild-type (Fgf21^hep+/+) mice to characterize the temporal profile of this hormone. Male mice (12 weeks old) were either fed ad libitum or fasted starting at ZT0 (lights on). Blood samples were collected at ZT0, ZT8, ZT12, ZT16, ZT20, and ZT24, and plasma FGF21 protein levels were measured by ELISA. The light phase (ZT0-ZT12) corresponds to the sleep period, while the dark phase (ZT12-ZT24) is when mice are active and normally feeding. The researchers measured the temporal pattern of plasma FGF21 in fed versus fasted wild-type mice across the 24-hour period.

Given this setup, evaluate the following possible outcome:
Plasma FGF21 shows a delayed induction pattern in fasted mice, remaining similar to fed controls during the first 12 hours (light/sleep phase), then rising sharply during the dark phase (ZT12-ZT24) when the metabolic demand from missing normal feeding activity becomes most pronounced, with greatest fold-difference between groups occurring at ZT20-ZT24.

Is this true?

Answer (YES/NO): YES